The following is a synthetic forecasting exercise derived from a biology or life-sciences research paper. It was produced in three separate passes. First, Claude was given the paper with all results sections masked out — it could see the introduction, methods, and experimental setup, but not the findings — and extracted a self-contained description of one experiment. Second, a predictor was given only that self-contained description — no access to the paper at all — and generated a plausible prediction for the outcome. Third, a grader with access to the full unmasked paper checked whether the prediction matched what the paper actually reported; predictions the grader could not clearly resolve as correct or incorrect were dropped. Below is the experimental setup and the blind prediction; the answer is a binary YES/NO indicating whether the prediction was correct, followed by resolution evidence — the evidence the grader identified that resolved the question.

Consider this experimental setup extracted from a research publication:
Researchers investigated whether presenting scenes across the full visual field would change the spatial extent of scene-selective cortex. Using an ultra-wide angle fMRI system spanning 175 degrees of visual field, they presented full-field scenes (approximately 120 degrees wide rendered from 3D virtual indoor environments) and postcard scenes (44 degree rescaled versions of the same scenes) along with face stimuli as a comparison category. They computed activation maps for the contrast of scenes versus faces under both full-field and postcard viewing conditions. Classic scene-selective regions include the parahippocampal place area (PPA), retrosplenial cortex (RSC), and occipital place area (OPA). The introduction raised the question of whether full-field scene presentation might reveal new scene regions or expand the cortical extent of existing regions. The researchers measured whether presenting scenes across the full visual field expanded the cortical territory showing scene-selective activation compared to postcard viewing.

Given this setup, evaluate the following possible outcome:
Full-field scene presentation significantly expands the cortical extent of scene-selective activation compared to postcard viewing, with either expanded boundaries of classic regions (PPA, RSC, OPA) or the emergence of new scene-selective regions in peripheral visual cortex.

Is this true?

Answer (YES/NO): NO